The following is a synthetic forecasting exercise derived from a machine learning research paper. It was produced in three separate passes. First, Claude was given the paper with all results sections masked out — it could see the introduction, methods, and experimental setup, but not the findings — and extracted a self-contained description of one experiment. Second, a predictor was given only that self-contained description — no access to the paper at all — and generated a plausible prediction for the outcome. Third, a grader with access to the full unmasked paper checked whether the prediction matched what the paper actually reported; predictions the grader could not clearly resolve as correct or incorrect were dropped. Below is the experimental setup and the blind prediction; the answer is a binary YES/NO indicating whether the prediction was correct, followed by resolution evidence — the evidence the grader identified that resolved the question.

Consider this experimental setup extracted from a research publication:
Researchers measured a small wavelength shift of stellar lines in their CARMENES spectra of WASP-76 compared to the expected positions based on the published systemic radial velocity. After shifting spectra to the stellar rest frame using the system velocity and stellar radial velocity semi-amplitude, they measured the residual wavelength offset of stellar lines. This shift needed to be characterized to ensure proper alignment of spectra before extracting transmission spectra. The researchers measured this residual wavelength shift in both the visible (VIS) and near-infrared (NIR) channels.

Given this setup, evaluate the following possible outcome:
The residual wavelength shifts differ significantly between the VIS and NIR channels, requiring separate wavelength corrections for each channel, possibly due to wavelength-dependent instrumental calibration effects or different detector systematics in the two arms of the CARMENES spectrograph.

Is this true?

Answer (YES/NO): NO